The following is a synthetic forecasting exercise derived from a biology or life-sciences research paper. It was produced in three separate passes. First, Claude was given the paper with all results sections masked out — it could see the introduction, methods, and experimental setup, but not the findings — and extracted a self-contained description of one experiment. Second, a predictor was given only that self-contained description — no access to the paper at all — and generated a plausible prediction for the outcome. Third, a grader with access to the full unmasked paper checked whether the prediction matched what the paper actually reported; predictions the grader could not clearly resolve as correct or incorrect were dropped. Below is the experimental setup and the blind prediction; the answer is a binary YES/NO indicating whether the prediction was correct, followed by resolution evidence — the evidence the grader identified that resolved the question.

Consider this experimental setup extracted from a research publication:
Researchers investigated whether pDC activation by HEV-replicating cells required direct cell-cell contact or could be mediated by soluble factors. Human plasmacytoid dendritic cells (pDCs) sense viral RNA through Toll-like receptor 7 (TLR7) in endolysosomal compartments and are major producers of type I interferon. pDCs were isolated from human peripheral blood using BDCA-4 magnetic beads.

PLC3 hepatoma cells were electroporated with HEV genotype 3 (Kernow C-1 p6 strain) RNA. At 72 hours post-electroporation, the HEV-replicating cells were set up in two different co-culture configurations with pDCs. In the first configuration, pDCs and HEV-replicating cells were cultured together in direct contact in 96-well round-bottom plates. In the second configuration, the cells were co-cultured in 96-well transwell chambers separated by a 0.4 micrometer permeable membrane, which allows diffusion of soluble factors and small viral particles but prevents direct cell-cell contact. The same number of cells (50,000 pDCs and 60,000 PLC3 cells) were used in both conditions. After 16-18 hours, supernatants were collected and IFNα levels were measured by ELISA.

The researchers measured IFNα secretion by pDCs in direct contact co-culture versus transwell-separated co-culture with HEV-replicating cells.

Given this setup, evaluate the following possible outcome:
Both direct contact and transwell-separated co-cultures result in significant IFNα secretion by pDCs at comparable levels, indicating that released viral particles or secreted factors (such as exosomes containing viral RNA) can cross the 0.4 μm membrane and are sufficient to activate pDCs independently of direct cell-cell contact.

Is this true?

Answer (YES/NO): NO